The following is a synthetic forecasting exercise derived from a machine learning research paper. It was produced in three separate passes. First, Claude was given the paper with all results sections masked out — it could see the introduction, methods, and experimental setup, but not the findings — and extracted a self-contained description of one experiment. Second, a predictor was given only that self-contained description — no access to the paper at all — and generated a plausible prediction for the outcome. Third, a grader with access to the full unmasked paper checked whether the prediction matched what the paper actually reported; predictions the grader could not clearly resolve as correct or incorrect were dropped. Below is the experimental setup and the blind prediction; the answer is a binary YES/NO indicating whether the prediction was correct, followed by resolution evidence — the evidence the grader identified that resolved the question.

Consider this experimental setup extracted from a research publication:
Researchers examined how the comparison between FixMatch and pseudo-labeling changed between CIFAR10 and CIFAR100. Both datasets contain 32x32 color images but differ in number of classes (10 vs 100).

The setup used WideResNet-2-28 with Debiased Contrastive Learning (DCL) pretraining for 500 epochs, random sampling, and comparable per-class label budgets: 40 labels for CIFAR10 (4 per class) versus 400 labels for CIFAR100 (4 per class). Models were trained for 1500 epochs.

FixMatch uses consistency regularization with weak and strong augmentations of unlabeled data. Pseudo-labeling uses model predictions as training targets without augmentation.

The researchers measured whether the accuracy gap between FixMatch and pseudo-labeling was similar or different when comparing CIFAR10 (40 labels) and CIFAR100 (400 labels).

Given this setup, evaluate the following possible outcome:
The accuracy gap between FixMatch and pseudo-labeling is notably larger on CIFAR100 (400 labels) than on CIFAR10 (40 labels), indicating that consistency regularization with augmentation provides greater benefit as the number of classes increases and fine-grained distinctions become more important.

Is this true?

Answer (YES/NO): NO